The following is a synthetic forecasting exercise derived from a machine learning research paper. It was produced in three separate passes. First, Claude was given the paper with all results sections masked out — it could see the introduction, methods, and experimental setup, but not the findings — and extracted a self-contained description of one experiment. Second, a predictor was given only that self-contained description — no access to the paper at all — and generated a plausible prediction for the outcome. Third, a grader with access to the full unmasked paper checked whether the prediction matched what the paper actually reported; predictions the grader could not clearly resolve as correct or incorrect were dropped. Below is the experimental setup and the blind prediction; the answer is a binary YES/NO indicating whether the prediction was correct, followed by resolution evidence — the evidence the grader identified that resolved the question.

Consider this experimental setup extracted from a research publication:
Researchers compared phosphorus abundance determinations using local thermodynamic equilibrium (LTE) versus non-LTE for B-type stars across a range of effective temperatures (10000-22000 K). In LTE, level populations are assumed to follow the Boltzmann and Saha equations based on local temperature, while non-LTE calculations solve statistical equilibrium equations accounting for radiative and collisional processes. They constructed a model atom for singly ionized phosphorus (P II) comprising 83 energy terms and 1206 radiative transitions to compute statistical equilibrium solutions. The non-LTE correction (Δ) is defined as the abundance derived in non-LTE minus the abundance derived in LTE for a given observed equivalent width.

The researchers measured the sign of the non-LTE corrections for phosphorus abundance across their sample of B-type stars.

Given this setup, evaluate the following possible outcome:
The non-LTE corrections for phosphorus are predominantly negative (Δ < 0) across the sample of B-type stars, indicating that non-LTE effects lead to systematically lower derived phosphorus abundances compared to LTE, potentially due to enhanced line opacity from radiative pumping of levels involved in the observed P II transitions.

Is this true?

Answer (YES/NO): YES